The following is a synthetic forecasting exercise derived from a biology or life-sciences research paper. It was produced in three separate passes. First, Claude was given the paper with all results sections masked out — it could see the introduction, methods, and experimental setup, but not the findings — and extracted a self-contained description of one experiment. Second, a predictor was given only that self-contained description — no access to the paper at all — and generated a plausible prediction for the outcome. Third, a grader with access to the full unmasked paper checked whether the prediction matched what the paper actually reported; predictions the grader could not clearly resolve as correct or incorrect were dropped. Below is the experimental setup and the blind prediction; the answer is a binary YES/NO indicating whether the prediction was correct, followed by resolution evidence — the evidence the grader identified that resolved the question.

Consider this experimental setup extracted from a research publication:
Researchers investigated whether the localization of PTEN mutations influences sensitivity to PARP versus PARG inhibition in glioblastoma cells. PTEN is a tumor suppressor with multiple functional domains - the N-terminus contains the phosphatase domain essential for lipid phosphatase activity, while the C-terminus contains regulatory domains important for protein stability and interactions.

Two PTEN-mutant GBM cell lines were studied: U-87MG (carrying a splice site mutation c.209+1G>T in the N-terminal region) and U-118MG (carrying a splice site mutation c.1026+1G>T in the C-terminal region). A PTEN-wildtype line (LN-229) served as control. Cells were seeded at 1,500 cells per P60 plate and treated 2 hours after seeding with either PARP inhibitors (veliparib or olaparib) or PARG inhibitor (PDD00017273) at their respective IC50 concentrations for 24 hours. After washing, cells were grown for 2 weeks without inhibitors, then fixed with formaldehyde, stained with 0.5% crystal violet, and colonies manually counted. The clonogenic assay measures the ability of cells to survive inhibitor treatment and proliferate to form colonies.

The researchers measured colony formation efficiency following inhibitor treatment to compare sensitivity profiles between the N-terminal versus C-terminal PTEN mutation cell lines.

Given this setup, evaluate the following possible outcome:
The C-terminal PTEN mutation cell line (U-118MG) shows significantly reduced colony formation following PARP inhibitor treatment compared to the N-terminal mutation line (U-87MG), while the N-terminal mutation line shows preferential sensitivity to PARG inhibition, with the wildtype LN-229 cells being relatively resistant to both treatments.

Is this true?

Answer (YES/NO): NO